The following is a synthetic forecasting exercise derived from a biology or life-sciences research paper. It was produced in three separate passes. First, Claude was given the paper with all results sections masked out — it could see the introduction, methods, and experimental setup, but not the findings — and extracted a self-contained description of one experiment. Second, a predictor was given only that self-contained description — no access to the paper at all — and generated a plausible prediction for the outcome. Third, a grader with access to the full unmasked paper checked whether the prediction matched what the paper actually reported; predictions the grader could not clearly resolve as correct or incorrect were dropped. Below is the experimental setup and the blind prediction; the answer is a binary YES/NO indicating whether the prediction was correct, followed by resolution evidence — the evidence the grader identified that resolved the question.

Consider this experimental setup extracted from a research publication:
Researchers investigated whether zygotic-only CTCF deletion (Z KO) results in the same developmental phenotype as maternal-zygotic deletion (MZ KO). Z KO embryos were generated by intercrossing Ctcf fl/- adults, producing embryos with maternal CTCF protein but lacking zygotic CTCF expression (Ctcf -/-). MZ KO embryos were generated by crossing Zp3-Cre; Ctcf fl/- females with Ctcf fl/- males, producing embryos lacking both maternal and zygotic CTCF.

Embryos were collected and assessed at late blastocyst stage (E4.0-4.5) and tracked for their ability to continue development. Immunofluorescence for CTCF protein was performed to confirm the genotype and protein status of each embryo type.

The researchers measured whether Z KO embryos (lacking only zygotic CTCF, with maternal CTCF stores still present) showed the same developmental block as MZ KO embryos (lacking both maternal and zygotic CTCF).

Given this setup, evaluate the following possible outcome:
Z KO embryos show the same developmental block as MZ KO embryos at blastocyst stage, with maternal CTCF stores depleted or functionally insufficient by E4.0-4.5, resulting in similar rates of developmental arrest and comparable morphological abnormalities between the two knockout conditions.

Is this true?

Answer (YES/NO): NO